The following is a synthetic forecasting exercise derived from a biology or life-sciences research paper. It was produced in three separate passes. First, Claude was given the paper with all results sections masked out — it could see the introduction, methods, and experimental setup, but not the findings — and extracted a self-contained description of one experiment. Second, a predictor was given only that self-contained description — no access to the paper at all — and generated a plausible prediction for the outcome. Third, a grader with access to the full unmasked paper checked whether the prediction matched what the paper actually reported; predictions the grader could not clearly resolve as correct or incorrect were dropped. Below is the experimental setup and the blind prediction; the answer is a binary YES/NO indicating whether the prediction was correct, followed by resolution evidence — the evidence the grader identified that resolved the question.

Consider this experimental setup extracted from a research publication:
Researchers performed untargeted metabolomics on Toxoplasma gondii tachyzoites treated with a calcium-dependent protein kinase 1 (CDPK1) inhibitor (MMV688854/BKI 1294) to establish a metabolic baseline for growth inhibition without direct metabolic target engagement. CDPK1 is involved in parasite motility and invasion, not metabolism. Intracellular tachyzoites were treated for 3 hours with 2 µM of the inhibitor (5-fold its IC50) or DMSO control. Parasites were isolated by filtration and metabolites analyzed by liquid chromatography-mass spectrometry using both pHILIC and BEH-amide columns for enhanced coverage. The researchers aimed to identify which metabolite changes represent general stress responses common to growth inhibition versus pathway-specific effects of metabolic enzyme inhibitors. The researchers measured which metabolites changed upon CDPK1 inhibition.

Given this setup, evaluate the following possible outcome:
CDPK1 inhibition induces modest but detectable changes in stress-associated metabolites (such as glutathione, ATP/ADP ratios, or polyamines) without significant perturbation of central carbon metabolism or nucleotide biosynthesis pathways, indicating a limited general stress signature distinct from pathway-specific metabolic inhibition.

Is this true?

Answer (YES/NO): NO